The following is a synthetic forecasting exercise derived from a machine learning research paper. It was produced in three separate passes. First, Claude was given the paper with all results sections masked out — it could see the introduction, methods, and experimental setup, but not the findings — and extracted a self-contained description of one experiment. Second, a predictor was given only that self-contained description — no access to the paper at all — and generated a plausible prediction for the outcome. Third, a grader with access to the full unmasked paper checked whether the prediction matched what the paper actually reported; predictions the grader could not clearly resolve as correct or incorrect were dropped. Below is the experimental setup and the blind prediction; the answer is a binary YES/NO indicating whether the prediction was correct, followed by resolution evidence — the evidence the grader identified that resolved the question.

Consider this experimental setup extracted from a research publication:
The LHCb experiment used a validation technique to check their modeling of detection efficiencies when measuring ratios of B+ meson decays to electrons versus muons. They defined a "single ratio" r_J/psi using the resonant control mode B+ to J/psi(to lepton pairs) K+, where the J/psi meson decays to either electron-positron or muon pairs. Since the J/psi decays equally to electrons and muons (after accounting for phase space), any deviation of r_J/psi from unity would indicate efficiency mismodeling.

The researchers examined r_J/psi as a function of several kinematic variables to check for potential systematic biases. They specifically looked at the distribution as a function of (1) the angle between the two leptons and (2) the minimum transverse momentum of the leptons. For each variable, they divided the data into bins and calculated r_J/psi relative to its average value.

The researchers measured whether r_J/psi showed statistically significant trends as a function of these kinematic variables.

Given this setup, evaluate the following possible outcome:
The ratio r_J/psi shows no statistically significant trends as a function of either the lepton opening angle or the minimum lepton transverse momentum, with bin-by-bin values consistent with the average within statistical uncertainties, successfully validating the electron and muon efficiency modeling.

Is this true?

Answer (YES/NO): YES